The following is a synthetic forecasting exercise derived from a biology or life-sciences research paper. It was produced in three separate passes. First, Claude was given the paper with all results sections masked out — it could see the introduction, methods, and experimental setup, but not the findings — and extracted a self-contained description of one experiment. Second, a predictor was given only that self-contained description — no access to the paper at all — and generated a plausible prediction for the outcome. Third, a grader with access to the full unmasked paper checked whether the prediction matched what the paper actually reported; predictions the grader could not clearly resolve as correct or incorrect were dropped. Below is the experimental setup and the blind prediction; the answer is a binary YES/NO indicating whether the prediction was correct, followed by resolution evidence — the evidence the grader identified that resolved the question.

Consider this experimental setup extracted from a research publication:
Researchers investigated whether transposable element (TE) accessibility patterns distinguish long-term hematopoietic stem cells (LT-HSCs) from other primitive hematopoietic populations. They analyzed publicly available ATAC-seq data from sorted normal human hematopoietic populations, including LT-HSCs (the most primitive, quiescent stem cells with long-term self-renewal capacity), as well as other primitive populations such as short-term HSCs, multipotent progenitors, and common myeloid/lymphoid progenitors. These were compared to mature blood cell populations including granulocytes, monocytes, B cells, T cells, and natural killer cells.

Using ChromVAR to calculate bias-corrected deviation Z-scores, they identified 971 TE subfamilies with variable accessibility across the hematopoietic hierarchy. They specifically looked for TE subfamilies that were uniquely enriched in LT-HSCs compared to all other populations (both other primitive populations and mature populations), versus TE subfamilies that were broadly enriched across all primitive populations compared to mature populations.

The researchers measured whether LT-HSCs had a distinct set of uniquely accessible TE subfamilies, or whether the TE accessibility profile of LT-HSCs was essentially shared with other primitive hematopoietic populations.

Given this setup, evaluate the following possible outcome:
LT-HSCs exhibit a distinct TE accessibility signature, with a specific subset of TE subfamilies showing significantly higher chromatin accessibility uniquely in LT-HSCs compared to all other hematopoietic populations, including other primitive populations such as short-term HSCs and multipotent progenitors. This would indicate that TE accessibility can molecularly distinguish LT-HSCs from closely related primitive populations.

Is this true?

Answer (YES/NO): NO